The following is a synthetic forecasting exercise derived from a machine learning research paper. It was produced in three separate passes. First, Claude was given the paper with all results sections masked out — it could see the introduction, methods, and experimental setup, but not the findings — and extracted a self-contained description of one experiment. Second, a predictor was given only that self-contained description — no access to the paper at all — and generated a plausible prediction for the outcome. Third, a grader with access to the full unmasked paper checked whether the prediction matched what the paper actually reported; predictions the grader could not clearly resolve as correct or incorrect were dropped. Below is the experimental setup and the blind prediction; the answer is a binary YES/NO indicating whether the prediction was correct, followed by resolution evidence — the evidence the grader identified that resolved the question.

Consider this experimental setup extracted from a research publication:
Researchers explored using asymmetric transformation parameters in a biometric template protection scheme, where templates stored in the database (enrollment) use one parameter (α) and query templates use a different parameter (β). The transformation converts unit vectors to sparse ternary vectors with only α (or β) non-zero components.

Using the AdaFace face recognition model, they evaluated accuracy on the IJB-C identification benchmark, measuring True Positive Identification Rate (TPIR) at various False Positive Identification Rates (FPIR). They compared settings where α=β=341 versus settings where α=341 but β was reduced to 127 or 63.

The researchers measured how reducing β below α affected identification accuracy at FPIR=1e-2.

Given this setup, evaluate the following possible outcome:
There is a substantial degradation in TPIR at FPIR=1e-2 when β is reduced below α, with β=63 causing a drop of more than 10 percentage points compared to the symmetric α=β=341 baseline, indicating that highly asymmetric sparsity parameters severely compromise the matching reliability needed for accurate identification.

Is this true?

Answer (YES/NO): NO